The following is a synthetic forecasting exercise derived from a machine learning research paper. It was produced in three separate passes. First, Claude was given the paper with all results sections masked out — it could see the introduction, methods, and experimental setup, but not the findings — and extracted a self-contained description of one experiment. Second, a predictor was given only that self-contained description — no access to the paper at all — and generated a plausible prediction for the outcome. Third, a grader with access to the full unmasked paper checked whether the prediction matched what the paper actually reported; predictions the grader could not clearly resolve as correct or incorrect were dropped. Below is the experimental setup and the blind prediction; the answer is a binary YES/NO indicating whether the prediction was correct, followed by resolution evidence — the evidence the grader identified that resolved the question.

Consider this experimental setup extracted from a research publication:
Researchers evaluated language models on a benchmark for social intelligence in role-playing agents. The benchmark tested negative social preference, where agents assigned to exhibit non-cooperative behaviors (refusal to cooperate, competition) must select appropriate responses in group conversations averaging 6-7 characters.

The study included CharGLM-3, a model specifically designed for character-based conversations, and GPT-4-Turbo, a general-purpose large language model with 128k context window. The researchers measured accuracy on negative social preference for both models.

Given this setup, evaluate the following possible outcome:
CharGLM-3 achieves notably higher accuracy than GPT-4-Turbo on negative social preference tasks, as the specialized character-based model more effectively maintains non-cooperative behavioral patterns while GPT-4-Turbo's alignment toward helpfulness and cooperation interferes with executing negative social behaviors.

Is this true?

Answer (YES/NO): NO